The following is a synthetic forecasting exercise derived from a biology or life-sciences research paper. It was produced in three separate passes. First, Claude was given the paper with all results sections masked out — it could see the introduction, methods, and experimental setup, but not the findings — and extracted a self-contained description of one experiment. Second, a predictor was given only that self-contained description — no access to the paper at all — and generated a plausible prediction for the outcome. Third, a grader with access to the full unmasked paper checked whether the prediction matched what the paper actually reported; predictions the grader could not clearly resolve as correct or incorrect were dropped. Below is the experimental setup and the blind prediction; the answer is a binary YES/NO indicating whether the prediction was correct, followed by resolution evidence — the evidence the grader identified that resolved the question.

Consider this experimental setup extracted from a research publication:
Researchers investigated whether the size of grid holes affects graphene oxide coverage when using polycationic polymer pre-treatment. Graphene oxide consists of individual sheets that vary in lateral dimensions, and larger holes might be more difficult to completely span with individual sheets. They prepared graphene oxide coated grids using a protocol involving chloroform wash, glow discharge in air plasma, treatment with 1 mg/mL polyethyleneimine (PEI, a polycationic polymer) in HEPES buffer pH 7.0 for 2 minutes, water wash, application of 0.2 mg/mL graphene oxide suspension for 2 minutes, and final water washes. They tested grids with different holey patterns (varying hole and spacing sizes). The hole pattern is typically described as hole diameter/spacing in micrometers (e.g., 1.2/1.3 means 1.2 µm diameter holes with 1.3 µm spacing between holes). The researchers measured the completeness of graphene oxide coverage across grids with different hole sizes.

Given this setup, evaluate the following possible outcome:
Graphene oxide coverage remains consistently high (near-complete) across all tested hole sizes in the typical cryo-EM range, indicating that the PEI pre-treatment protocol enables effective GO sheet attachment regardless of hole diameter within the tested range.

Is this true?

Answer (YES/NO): NO